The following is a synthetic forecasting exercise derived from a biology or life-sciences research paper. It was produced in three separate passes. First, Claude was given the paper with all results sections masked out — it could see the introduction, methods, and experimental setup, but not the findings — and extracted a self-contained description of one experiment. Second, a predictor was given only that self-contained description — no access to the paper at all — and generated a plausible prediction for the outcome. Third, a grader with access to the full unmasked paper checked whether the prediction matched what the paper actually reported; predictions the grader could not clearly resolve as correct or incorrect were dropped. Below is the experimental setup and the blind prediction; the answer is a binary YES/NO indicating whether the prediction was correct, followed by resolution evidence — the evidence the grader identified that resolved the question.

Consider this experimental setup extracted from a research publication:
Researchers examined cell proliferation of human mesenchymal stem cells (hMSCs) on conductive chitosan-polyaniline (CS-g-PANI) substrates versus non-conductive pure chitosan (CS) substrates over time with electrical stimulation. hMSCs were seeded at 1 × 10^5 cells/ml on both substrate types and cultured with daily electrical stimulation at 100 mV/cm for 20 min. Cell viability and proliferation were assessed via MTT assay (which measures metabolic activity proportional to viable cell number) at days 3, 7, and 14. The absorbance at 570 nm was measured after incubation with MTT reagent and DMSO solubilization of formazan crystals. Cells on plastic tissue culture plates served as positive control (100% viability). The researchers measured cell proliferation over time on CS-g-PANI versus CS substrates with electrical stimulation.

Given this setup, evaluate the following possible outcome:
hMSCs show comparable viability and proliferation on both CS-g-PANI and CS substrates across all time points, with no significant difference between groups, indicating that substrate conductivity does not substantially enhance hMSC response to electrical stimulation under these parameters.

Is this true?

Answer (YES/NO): YES